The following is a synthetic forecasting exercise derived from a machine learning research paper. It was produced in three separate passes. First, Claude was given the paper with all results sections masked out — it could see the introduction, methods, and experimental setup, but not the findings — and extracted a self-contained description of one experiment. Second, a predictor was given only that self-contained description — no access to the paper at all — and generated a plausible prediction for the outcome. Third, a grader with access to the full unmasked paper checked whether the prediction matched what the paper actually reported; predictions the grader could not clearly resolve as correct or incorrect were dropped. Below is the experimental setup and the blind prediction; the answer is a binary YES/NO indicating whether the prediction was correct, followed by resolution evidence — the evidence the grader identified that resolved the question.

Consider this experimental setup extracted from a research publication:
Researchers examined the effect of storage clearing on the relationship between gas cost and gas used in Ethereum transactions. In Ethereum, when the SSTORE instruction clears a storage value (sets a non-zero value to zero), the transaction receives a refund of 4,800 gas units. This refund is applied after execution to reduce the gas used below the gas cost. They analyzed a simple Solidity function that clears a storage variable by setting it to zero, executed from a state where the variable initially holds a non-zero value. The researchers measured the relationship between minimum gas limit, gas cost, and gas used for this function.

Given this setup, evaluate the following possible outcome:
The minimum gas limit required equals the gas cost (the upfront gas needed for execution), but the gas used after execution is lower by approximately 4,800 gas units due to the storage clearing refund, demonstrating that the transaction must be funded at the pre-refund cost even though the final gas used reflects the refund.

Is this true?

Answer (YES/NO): YES